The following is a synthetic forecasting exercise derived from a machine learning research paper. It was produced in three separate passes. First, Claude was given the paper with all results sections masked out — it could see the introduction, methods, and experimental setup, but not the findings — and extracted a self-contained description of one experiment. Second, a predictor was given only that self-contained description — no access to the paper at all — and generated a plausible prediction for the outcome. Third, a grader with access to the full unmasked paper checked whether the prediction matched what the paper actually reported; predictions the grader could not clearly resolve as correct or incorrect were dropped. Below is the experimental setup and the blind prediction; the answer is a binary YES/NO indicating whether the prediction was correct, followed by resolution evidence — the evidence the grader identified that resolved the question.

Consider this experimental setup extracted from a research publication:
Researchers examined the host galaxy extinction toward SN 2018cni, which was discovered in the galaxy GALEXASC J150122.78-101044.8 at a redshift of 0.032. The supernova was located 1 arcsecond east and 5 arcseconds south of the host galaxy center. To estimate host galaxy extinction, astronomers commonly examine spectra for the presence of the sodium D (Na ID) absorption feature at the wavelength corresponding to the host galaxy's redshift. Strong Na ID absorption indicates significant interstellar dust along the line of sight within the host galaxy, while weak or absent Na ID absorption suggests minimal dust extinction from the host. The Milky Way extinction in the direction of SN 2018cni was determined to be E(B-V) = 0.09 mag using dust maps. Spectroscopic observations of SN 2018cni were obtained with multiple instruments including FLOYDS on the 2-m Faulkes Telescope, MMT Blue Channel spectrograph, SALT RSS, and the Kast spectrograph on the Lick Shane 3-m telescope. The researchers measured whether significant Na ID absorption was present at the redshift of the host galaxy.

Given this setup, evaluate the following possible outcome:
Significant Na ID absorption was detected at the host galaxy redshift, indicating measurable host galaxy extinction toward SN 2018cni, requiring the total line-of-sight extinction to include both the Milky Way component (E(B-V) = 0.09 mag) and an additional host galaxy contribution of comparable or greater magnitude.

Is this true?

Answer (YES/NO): NO